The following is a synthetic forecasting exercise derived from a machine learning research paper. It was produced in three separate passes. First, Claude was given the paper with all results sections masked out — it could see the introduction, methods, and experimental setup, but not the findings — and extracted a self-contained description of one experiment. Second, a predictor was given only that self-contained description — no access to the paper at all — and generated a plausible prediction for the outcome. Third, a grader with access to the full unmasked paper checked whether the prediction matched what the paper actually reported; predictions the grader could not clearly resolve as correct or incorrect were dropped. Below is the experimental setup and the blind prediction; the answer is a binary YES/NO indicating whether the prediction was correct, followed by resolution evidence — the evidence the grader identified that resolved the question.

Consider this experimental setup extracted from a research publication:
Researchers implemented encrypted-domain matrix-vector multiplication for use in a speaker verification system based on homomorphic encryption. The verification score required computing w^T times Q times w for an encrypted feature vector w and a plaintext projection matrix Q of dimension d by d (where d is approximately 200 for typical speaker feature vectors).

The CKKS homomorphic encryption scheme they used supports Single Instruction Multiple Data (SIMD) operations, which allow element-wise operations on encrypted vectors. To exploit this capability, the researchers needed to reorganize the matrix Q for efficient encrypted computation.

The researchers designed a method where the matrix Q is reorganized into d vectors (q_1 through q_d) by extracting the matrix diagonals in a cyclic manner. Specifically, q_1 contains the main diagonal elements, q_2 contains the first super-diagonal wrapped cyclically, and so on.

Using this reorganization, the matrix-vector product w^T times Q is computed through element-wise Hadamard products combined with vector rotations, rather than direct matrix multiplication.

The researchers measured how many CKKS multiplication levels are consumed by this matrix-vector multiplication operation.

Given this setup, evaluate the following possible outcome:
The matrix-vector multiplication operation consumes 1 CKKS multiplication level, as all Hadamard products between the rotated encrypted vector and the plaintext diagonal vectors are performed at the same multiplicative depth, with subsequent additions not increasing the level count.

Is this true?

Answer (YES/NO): YES